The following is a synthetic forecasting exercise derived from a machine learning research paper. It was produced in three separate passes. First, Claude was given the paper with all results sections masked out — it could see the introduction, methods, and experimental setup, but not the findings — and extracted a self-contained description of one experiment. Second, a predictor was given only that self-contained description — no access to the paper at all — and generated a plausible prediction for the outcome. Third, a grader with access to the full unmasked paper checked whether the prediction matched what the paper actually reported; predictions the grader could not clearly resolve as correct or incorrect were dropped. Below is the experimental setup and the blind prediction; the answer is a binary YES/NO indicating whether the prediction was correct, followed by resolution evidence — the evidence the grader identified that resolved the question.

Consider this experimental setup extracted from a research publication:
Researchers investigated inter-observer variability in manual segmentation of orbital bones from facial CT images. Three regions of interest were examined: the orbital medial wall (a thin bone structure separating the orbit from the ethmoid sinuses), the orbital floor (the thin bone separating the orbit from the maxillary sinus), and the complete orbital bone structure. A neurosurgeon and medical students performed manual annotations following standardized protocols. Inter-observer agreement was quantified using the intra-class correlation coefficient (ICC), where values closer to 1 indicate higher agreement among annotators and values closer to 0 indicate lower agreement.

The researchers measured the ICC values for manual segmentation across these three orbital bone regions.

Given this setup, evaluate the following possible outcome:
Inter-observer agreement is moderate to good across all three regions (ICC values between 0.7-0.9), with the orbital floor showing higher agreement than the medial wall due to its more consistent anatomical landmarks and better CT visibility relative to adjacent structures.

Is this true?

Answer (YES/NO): NO